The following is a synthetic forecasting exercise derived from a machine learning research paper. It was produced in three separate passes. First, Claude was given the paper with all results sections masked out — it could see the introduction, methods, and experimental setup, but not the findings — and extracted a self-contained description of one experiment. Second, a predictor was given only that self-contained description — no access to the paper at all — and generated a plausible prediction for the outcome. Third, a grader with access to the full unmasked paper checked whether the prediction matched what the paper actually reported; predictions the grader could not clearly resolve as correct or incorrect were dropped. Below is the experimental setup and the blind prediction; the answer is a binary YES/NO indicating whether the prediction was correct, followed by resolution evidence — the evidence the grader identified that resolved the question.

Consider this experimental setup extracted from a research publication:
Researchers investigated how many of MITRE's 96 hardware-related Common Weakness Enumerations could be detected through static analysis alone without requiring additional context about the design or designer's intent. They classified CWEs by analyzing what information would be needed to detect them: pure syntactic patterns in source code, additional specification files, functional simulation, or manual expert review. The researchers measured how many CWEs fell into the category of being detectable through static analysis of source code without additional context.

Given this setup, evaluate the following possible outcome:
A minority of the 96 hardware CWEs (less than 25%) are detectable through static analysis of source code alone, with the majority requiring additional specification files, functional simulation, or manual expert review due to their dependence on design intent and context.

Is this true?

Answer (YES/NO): YES